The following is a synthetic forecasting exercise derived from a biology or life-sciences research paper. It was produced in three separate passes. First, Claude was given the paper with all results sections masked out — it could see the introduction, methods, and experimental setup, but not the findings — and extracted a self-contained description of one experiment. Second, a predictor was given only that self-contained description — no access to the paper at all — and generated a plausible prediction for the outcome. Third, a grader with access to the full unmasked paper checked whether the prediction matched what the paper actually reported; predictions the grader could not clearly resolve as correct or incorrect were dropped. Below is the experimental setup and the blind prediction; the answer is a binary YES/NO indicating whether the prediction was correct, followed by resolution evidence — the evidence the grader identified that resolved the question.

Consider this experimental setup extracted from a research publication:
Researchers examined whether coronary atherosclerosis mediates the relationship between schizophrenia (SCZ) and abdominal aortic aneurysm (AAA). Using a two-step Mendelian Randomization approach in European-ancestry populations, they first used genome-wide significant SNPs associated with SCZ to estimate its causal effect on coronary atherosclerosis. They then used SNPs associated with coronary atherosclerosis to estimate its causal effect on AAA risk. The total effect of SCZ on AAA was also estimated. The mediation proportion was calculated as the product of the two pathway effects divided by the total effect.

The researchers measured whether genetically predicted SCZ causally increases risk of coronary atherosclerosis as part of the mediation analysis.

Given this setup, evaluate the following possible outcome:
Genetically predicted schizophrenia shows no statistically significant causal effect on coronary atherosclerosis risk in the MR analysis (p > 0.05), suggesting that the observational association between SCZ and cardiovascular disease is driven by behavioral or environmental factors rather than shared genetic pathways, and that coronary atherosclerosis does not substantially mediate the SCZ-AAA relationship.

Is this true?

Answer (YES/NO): YES